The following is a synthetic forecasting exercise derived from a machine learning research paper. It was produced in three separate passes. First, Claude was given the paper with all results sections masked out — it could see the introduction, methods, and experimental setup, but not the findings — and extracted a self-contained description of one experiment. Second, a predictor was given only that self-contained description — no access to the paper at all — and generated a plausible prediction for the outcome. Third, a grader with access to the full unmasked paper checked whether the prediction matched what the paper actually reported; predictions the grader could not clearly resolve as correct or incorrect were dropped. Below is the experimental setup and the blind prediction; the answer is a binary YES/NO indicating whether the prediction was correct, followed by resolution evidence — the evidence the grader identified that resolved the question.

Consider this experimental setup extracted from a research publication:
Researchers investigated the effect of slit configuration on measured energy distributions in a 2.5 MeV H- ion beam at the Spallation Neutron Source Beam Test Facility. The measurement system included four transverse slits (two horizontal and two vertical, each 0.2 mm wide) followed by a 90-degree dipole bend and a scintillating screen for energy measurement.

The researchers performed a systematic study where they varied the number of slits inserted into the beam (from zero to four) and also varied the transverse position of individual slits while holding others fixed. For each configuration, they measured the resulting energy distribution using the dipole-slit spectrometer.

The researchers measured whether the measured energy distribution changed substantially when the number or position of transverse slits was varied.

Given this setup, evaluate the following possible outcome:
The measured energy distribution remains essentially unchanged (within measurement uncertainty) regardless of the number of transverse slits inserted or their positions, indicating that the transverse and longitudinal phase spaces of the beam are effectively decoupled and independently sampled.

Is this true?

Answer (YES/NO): NO